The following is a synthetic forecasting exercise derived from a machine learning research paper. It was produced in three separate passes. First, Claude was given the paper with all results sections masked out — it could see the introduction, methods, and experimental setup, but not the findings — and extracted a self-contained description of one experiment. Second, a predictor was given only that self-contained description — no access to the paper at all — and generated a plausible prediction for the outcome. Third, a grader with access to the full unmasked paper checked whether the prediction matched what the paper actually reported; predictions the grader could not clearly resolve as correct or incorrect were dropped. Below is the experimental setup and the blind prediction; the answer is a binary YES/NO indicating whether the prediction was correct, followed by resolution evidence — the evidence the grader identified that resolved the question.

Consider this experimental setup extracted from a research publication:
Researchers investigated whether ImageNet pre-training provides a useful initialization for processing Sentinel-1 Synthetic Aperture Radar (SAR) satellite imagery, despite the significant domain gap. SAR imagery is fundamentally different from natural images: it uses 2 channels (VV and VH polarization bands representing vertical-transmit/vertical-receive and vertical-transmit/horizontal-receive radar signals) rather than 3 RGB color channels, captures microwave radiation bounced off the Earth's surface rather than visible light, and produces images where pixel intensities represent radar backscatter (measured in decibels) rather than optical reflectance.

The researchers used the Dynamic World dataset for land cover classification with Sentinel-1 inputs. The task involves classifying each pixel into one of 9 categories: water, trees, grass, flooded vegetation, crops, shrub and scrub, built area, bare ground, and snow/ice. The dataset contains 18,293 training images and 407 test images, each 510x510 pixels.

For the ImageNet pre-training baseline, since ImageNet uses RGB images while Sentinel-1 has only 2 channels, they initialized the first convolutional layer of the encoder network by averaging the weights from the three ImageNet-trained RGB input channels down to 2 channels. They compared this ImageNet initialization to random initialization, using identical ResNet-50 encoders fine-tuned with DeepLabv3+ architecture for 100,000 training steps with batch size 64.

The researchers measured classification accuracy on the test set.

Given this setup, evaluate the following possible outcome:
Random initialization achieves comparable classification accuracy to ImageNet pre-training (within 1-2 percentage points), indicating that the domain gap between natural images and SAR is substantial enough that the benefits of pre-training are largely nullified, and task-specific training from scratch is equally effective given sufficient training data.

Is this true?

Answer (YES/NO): NO